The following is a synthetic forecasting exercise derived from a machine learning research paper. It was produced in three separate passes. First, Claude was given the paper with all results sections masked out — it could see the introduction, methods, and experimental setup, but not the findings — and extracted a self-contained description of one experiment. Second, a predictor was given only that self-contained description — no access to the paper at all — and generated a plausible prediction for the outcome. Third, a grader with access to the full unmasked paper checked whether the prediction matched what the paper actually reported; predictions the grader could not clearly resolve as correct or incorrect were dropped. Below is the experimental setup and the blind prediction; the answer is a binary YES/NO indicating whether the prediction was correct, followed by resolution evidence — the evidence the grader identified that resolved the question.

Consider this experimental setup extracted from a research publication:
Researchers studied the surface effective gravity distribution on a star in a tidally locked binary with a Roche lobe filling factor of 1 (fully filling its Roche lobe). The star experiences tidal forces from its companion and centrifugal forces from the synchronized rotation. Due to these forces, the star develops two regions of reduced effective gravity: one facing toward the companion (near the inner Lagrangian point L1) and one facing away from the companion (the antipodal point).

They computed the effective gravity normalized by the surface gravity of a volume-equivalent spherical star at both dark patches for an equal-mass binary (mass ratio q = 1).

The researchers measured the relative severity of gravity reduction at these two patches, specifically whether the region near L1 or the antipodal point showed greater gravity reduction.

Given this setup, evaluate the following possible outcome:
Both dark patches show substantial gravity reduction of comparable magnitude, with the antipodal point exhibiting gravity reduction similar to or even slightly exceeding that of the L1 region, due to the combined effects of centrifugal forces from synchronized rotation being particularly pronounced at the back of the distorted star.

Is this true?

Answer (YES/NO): NO